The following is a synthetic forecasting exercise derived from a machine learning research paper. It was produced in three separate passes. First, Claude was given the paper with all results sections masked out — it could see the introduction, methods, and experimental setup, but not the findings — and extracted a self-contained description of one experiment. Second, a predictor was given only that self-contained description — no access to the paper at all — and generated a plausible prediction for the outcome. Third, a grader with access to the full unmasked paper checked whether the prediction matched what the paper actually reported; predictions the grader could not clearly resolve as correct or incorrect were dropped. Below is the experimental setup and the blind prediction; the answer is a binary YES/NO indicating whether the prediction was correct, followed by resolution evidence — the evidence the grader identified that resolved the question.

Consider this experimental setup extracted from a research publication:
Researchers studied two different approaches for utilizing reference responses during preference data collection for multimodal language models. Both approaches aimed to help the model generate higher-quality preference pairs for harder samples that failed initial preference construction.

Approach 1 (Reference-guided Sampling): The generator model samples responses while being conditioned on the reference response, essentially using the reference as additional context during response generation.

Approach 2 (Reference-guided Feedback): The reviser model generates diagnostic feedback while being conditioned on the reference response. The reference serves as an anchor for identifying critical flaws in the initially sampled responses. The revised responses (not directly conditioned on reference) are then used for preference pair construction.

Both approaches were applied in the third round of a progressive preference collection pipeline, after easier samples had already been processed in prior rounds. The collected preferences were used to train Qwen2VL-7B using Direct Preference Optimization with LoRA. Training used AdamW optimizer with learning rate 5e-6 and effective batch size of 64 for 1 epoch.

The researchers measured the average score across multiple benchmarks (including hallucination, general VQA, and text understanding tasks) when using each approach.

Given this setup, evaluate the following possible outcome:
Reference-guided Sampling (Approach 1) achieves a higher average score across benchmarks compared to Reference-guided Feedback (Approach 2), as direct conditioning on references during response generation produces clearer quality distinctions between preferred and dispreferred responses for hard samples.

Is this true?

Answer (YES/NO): NO